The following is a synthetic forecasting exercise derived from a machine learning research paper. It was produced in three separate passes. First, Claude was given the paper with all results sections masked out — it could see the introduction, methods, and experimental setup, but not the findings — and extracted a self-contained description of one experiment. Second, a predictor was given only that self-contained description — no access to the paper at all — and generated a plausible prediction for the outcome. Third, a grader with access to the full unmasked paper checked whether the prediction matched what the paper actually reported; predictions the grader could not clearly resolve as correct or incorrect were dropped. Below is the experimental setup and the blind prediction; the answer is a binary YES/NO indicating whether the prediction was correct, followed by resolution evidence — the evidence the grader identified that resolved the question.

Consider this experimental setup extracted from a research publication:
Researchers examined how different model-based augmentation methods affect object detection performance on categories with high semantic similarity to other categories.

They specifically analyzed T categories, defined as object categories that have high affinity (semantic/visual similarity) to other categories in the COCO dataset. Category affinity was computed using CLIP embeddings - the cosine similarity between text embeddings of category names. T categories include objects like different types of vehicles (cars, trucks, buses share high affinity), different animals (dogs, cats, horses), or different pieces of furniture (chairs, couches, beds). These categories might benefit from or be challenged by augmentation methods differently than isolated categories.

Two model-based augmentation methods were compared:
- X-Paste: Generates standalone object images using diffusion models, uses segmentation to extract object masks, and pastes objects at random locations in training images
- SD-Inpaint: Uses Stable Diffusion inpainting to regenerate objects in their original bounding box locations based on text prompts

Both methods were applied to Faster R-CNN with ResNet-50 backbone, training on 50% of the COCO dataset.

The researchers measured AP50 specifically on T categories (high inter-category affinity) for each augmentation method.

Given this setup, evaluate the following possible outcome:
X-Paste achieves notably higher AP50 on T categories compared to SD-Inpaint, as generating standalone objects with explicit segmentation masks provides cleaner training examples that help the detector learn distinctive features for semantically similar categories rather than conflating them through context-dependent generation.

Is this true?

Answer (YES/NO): YES